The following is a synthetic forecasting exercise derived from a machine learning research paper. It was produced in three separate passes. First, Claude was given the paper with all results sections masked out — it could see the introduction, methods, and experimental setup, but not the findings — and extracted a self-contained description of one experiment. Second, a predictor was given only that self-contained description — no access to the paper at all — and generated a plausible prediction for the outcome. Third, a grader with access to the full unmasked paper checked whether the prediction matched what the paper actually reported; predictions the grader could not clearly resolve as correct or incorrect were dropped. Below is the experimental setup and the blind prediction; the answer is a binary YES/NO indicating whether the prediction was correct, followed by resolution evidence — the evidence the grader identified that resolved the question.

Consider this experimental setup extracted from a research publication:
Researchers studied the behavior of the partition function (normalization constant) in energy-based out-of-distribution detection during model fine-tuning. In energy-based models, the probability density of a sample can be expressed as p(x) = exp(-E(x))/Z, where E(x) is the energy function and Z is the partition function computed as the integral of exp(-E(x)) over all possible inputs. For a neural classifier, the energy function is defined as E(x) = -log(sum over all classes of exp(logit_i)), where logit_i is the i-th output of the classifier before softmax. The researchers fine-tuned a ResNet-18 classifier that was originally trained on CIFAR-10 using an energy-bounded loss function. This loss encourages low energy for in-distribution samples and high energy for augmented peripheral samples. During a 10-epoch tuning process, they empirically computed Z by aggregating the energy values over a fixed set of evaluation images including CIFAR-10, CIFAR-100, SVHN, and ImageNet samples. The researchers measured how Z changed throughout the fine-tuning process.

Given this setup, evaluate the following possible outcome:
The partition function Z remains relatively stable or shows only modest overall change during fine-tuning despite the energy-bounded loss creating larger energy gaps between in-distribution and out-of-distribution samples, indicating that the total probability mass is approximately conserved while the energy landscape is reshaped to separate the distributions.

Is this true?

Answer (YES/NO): NO